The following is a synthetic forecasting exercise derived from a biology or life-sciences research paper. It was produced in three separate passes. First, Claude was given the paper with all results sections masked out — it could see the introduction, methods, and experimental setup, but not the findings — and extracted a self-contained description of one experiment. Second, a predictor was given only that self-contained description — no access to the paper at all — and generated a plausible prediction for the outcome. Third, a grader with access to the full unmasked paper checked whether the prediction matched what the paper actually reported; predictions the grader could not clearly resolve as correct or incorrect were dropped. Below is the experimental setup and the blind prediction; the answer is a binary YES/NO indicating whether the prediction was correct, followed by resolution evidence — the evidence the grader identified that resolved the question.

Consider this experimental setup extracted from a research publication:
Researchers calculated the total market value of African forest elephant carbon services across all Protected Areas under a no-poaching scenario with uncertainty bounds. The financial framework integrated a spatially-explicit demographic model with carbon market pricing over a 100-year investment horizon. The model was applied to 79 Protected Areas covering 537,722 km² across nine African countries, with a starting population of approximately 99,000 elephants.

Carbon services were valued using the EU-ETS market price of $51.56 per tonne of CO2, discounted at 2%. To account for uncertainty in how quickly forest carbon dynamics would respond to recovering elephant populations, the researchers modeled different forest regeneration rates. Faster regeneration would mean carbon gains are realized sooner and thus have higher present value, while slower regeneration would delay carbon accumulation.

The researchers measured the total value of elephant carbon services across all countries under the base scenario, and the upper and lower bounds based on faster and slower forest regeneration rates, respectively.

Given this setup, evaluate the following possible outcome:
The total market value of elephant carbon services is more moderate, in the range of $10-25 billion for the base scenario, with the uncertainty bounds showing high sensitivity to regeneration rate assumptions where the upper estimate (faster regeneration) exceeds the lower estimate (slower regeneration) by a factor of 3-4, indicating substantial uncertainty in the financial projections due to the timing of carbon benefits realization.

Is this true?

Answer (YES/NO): NO